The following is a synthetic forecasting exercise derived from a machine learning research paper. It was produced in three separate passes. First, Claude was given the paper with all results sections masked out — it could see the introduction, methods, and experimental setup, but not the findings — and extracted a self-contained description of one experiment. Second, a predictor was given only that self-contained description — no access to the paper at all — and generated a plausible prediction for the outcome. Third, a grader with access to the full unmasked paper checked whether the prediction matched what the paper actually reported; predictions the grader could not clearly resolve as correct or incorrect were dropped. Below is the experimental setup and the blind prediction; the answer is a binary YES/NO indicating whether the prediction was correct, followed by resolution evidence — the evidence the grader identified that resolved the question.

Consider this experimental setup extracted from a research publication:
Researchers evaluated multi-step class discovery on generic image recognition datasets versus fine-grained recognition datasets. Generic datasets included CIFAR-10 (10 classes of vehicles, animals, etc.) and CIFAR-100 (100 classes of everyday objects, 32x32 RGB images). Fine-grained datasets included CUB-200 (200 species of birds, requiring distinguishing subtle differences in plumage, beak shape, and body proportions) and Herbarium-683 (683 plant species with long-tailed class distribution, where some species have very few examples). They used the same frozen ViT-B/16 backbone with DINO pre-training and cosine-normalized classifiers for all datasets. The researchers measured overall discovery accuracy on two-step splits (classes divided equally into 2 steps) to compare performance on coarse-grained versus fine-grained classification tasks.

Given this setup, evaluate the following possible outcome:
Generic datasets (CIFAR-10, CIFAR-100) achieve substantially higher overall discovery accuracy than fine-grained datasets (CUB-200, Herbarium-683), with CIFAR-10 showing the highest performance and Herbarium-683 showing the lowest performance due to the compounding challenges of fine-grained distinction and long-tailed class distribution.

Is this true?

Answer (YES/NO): YES